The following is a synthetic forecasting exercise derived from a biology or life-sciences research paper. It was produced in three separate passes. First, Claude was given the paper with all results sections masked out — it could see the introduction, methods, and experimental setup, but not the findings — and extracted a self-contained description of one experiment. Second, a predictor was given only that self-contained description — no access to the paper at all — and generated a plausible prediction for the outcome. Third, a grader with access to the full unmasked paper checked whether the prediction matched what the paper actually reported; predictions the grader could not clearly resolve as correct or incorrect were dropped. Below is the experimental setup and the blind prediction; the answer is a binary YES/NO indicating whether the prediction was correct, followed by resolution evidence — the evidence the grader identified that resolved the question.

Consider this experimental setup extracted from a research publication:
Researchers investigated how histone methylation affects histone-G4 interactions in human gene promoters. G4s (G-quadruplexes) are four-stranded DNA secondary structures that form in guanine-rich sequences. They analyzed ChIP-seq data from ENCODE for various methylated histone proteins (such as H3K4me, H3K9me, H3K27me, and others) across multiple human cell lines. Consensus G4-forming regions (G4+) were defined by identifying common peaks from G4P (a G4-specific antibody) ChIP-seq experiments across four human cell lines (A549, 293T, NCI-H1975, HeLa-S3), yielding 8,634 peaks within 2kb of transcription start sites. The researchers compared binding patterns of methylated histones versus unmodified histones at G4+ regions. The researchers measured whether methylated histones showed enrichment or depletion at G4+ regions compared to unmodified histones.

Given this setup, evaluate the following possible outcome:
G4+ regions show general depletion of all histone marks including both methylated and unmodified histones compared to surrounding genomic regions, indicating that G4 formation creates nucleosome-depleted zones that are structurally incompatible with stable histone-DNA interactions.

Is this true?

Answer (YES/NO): NO